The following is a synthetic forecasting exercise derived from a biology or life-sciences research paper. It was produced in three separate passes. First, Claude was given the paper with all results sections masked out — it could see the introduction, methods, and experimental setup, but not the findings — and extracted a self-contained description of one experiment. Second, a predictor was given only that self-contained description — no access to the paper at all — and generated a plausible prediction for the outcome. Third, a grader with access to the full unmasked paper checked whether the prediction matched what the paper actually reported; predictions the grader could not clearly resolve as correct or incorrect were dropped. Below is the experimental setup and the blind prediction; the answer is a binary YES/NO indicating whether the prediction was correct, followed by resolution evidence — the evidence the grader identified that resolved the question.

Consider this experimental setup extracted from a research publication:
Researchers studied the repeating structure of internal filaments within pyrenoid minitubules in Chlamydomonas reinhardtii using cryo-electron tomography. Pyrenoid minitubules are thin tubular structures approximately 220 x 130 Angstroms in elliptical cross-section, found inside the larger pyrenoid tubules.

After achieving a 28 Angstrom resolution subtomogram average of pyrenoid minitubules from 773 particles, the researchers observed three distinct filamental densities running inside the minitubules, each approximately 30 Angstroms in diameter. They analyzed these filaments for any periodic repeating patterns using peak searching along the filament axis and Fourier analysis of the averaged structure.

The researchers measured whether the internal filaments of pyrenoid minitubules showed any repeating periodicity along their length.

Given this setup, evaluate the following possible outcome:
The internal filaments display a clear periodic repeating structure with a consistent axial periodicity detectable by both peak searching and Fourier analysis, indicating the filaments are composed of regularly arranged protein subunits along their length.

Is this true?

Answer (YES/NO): NO